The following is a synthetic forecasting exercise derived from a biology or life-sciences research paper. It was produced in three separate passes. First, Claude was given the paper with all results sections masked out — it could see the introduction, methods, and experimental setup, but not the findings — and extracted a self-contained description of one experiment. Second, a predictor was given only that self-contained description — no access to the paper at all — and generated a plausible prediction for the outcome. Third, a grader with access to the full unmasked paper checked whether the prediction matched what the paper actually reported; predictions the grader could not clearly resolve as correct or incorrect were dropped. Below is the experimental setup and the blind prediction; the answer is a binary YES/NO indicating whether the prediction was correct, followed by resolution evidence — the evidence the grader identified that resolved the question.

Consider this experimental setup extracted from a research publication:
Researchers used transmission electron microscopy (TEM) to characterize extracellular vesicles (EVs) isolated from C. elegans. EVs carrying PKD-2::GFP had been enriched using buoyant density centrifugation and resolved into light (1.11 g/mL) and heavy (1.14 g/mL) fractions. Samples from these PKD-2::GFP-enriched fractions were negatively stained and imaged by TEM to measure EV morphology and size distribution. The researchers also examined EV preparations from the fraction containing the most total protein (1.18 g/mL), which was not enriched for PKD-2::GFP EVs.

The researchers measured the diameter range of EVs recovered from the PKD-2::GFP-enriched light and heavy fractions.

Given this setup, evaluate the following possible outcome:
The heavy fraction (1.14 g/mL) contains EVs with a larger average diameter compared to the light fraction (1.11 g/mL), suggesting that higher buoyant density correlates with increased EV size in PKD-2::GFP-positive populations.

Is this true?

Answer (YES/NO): NO